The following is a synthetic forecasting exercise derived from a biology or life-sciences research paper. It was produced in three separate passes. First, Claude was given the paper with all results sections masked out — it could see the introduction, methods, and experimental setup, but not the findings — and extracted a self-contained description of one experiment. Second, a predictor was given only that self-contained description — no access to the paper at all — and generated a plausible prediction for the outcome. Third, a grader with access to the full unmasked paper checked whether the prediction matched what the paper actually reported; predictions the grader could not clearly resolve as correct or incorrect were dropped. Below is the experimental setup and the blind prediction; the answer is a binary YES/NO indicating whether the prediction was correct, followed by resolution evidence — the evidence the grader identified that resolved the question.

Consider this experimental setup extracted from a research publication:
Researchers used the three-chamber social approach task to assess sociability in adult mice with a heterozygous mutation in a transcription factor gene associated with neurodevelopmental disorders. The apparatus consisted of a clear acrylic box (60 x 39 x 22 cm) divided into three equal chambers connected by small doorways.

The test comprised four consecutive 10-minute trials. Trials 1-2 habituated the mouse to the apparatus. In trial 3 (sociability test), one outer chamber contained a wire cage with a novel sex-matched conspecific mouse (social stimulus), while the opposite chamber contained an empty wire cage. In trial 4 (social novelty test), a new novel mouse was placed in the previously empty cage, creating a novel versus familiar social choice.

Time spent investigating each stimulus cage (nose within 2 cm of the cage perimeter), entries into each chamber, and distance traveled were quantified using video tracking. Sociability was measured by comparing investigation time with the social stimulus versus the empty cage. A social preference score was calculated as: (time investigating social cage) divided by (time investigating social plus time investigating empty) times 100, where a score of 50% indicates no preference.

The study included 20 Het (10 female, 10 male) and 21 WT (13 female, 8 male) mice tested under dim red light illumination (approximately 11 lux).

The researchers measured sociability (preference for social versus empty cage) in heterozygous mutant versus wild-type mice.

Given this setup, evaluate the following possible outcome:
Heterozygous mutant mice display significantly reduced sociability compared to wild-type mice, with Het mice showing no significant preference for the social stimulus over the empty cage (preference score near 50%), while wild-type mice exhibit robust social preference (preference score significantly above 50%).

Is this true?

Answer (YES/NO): NO